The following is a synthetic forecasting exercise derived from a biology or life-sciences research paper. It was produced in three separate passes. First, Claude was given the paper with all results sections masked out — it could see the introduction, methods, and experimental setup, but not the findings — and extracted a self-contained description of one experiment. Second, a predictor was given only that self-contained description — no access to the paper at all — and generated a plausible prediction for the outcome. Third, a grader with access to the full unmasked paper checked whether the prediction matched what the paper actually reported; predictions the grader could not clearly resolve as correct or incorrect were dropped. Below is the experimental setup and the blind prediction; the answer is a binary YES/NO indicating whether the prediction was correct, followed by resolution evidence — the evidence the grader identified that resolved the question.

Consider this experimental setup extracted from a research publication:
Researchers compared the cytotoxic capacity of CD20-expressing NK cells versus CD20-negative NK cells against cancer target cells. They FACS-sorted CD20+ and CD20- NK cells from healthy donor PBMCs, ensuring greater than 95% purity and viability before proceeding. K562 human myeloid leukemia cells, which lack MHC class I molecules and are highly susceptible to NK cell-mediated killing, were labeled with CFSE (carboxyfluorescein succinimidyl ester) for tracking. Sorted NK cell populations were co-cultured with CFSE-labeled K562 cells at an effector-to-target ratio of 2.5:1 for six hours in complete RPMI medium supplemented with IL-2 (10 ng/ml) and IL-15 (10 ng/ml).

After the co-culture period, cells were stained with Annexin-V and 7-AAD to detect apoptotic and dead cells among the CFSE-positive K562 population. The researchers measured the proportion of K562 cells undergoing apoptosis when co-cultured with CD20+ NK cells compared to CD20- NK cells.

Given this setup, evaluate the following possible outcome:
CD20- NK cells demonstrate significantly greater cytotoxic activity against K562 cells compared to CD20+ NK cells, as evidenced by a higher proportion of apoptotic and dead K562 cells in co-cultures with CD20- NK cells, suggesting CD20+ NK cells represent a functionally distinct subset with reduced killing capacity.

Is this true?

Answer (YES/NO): NO